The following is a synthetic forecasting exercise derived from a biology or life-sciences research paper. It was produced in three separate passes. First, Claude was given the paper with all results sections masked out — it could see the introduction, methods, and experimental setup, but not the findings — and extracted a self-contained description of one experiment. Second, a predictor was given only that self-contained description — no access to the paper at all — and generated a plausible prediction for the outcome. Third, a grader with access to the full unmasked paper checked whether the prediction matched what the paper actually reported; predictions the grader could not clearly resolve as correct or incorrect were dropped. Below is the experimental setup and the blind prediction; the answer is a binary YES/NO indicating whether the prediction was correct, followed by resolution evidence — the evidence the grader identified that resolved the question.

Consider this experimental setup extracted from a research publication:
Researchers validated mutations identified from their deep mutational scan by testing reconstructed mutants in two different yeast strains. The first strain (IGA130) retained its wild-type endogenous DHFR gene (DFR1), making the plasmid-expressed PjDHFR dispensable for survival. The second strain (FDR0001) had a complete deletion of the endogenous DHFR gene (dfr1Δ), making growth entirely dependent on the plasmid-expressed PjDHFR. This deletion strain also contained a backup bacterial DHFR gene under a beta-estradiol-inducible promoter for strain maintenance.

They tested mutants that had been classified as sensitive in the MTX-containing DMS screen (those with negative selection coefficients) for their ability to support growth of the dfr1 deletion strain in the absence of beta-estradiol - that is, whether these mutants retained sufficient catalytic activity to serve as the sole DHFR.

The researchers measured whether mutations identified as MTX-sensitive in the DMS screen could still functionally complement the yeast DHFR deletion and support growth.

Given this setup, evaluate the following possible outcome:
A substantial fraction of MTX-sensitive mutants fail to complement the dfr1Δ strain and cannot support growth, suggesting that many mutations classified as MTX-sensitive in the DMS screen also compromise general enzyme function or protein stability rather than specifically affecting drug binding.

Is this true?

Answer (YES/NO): YES